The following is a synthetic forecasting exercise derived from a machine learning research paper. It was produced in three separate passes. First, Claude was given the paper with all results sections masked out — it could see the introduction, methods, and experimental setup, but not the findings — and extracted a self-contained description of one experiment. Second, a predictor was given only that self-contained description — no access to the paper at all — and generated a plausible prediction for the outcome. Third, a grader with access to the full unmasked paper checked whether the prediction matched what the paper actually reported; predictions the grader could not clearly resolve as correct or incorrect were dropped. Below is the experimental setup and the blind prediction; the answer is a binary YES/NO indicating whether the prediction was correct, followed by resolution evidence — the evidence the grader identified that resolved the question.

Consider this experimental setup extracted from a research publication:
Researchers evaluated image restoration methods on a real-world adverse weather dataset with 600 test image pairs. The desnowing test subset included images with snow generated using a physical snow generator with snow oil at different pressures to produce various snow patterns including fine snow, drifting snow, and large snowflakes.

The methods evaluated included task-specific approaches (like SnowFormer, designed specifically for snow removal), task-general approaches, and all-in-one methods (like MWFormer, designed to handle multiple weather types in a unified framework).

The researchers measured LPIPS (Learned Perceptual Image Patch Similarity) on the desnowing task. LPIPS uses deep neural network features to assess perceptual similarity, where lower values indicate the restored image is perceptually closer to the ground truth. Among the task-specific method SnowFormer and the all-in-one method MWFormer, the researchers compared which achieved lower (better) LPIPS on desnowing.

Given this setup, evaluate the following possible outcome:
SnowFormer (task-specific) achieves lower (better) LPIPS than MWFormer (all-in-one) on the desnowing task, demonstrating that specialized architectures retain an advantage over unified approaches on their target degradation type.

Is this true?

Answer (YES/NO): NO